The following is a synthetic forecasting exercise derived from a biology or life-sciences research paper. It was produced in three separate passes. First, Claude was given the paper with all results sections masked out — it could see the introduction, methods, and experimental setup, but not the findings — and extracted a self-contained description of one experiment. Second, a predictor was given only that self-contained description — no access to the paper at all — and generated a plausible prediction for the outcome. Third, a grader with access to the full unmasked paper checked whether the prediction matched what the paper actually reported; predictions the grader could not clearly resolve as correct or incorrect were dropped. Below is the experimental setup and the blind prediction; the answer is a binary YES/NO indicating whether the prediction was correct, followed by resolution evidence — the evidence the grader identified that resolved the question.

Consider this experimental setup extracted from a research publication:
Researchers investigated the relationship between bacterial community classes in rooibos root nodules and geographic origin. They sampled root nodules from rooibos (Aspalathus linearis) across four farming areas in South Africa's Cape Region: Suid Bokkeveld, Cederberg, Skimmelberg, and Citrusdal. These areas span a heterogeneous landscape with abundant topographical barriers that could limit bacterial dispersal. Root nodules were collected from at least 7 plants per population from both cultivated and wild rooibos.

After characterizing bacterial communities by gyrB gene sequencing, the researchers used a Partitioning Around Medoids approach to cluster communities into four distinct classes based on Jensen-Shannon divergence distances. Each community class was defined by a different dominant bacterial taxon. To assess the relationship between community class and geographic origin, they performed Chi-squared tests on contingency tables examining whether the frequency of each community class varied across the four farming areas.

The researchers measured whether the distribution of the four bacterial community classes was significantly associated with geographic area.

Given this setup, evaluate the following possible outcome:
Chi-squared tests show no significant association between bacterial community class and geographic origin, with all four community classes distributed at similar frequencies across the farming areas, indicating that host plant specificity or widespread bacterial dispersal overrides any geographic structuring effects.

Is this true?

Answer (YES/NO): NO